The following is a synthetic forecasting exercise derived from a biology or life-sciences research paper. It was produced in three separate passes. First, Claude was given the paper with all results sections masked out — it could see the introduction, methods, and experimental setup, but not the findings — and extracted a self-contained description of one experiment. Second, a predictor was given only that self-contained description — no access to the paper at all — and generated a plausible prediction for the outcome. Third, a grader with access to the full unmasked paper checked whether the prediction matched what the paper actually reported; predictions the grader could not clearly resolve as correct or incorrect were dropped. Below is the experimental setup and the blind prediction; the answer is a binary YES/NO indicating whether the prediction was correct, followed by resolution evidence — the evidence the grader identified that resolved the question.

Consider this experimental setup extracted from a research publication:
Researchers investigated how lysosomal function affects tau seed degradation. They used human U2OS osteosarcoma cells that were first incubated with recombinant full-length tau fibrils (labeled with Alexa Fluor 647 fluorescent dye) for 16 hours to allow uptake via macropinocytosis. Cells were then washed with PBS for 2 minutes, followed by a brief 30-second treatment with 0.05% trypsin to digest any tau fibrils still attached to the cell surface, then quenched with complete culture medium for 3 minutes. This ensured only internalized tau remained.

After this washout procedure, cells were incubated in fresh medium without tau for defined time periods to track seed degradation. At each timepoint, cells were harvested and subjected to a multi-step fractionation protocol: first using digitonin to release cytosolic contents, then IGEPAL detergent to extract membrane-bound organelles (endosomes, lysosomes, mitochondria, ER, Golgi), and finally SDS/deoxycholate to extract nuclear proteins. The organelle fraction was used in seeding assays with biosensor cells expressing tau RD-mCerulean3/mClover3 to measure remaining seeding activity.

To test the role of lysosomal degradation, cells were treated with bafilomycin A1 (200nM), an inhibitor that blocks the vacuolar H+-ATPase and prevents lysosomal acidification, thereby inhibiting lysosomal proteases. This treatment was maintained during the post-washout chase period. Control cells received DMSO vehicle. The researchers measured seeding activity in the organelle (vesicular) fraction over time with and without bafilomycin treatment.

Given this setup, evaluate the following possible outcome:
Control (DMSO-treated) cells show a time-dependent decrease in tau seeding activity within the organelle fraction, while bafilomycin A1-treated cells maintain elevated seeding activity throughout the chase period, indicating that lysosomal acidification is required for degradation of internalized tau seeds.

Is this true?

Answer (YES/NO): YES